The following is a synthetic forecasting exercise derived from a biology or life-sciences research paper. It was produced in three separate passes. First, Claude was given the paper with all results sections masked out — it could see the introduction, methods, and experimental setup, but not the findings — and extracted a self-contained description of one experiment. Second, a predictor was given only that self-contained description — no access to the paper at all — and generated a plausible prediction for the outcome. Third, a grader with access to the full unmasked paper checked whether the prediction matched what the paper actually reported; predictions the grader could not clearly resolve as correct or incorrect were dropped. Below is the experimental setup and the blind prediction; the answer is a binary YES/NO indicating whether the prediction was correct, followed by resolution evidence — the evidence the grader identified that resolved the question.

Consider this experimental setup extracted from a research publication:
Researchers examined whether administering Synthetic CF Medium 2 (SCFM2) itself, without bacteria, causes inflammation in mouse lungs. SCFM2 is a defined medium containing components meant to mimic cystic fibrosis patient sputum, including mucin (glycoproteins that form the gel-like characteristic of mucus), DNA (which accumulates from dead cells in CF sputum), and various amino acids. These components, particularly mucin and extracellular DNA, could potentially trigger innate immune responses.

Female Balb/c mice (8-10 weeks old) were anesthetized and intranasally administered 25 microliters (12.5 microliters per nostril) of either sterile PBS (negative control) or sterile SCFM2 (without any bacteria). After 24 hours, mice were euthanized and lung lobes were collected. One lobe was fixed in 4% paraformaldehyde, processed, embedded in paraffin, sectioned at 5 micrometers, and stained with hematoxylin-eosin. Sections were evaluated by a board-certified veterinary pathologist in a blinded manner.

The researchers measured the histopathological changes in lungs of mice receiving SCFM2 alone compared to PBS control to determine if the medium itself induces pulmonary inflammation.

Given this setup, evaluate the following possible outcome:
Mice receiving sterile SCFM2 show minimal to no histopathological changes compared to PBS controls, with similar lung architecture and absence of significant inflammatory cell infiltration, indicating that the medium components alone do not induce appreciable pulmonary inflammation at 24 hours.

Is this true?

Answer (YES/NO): NO